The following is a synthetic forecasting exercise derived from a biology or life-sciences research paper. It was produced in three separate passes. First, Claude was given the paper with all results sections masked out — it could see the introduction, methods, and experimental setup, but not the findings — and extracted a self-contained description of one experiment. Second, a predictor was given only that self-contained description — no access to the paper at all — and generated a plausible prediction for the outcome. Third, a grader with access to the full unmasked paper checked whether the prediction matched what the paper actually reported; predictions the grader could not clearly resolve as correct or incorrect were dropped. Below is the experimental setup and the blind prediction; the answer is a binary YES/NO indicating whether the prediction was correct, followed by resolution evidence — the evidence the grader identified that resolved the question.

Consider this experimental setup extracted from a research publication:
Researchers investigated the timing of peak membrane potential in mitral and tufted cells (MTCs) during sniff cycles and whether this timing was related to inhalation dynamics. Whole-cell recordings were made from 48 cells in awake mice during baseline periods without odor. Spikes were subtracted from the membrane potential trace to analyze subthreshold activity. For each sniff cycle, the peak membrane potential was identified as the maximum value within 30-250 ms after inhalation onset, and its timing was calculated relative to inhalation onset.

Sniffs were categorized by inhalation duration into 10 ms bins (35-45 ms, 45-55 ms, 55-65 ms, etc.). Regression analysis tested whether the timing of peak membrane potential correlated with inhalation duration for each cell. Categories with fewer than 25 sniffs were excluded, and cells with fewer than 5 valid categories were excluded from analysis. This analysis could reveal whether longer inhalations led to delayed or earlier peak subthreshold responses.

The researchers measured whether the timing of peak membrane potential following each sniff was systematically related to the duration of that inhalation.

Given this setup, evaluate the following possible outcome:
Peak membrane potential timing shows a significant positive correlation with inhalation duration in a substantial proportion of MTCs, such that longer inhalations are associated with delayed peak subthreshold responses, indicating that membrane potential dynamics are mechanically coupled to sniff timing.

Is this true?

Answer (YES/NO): YES